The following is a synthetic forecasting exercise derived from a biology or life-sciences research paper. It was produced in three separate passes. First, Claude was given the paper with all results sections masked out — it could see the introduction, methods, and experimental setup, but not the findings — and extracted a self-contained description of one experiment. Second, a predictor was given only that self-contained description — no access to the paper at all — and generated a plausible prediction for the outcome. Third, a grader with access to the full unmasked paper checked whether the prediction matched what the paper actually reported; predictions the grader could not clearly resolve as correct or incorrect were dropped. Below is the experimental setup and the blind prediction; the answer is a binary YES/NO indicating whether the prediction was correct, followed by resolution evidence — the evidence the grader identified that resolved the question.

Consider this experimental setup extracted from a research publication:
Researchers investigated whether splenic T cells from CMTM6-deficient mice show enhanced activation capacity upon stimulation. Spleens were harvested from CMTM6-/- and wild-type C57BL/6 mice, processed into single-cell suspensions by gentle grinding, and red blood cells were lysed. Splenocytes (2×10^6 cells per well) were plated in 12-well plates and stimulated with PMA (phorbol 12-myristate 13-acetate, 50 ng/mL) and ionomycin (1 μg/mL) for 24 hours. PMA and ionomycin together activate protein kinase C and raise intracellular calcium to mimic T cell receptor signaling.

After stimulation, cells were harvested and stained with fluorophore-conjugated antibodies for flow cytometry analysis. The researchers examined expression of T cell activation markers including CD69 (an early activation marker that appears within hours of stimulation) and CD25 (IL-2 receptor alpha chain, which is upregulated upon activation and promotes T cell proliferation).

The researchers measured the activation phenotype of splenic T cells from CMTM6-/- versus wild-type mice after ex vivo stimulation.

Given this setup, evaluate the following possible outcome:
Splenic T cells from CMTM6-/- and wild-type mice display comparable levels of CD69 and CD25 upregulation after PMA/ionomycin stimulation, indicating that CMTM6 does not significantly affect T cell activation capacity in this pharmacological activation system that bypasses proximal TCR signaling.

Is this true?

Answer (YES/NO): NO